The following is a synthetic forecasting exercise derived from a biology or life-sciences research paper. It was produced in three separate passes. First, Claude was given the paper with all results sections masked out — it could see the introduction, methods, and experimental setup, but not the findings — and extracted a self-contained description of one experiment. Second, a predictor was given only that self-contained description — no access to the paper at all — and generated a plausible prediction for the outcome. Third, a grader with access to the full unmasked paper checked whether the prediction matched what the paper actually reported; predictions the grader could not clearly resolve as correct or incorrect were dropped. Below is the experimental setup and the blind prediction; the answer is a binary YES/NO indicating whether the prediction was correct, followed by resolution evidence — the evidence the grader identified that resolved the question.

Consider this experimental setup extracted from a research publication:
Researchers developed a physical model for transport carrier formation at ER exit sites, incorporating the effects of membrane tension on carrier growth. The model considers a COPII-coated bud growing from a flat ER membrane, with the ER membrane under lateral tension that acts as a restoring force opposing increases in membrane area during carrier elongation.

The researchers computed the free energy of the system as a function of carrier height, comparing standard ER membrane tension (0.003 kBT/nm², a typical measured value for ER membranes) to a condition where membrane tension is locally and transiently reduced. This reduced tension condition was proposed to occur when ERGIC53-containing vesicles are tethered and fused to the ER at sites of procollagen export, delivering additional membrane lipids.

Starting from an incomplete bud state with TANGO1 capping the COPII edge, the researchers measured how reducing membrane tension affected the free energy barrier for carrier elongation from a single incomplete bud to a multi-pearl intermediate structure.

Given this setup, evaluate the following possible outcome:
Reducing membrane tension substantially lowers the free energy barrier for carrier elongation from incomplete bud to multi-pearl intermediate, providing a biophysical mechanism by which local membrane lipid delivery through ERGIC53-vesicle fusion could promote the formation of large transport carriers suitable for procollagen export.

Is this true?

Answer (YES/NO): YES